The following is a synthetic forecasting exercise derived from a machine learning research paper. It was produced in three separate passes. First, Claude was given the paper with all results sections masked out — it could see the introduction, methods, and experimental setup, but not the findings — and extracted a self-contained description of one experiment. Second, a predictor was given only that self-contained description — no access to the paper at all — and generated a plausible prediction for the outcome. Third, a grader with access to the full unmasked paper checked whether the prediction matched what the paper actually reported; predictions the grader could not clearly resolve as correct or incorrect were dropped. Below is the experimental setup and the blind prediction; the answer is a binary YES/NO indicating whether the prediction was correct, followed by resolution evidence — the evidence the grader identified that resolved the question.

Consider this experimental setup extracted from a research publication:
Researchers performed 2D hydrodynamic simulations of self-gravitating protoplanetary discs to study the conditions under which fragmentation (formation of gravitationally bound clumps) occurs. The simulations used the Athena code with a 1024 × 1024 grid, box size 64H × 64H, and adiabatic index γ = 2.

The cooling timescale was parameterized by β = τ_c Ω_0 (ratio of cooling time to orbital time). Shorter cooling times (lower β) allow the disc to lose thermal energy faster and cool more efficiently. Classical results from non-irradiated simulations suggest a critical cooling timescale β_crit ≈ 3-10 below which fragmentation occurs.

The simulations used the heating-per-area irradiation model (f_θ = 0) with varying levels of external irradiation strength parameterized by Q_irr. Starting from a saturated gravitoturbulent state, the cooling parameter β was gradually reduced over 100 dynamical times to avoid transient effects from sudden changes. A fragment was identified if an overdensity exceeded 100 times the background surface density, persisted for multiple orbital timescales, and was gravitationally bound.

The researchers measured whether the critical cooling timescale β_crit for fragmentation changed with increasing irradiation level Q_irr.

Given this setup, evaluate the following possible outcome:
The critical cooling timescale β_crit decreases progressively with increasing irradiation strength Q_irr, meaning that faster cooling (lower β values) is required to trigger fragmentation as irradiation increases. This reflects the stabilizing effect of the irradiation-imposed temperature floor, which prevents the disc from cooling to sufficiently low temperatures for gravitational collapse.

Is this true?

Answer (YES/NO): YES